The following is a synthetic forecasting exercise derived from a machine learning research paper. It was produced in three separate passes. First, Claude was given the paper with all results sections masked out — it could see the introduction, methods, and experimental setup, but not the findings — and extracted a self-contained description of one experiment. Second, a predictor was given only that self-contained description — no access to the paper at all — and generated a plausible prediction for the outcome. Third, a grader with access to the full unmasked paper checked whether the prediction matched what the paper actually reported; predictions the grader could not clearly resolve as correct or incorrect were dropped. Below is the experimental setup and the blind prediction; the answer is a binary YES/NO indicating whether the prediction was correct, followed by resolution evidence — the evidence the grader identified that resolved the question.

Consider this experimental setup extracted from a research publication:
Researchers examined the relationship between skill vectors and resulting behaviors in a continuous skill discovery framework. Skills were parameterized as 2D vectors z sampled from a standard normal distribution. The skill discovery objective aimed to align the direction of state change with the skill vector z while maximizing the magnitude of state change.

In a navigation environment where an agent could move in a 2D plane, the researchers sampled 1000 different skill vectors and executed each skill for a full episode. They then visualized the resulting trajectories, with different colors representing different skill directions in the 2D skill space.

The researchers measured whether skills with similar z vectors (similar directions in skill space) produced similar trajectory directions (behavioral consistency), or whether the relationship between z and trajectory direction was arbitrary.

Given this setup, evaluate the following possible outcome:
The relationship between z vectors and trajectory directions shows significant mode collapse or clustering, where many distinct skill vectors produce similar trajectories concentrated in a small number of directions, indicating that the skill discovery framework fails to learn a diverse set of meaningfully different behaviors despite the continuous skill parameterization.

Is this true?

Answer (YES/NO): NO